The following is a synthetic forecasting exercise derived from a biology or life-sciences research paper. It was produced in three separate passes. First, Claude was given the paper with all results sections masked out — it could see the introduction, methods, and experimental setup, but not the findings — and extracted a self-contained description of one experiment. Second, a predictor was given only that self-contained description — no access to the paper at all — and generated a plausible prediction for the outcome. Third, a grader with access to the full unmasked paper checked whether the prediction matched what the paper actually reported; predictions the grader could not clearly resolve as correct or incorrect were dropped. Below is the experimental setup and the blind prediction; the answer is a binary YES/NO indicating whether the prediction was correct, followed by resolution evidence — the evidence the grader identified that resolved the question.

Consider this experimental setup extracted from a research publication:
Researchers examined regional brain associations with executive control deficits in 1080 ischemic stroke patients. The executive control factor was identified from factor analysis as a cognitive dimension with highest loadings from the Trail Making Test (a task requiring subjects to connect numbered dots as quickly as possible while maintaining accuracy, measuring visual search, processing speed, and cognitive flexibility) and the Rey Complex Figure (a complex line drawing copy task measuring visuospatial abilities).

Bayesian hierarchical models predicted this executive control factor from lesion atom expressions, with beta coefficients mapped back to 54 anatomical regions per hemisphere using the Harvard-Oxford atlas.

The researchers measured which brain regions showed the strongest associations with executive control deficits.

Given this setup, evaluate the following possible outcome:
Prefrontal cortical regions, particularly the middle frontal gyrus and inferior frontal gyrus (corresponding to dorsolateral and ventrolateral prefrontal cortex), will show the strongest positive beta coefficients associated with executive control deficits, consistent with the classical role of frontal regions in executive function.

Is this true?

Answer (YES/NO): NO